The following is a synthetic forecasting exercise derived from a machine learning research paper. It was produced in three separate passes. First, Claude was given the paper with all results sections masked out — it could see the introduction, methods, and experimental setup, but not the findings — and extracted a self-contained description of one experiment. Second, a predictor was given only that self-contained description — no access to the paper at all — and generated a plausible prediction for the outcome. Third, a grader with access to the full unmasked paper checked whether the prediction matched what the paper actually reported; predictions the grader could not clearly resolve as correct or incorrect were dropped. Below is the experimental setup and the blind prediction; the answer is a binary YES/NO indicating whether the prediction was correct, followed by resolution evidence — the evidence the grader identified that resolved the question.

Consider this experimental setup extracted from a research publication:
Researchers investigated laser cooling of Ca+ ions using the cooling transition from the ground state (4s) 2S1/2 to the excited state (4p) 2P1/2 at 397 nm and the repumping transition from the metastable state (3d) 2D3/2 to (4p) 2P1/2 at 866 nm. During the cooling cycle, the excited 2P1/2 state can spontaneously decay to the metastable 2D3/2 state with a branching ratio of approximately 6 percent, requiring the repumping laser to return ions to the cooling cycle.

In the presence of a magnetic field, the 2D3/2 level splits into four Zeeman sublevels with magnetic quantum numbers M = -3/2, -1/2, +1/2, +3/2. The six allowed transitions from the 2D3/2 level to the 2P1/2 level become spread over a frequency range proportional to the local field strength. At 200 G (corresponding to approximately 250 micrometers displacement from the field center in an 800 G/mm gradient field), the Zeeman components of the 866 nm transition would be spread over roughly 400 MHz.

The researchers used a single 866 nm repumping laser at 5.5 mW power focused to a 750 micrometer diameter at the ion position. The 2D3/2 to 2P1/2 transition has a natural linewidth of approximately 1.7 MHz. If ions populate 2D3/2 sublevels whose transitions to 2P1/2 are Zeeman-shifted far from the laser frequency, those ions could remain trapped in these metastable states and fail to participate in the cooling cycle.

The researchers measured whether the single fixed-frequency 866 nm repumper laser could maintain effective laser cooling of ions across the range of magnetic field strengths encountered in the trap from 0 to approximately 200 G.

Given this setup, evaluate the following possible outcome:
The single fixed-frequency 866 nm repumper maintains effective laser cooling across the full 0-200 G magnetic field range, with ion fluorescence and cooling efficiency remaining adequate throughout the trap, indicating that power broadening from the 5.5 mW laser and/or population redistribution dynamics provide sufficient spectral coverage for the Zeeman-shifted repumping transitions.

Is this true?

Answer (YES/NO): YES